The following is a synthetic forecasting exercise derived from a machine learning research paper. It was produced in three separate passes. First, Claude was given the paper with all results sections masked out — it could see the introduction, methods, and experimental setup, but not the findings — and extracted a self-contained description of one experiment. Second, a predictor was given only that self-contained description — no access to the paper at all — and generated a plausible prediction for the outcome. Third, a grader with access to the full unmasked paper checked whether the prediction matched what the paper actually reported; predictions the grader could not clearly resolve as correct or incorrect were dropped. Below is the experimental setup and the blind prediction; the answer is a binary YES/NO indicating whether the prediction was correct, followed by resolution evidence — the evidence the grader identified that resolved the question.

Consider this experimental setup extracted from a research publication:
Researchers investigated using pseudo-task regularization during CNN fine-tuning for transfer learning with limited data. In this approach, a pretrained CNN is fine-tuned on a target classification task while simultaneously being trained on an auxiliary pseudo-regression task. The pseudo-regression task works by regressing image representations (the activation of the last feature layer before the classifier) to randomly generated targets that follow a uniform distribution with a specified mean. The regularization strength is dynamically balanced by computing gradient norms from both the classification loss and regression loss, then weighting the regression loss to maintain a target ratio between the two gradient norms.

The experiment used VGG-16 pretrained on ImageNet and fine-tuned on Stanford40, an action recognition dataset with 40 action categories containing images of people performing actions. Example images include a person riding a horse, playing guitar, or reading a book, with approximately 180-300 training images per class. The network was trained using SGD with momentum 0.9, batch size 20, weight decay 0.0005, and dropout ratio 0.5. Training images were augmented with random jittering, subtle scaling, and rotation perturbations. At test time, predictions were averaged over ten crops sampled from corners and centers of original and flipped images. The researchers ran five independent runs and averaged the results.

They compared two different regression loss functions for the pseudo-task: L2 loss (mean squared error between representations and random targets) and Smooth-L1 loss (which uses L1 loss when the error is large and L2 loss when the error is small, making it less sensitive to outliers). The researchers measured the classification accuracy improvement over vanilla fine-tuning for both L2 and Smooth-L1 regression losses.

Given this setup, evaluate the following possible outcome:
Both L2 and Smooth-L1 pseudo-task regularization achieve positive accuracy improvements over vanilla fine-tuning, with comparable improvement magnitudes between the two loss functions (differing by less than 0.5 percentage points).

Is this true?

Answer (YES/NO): YES